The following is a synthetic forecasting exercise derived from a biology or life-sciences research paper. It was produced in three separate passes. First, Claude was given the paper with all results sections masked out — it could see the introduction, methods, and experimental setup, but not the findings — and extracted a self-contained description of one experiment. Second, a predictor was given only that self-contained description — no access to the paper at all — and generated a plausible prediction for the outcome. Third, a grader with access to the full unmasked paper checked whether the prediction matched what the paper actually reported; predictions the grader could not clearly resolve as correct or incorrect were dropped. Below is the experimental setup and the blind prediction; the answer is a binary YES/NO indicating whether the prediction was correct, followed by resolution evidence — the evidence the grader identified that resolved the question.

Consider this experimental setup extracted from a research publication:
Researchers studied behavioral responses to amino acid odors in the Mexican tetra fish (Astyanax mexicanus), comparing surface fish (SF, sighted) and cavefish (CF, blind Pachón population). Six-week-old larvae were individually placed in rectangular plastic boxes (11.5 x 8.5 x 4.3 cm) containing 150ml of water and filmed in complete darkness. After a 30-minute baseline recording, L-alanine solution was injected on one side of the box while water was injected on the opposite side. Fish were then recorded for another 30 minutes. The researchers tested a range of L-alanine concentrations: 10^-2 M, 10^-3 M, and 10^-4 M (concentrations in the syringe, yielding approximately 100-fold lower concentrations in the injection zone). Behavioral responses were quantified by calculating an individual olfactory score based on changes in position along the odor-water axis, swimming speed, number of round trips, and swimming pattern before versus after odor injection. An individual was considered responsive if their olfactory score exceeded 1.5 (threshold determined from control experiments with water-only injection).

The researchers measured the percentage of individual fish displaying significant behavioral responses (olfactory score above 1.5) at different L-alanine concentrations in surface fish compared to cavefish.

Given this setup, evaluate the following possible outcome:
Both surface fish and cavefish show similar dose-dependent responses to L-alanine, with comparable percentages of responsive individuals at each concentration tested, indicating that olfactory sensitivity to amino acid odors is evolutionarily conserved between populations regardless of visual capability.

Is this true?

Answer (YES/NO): NO